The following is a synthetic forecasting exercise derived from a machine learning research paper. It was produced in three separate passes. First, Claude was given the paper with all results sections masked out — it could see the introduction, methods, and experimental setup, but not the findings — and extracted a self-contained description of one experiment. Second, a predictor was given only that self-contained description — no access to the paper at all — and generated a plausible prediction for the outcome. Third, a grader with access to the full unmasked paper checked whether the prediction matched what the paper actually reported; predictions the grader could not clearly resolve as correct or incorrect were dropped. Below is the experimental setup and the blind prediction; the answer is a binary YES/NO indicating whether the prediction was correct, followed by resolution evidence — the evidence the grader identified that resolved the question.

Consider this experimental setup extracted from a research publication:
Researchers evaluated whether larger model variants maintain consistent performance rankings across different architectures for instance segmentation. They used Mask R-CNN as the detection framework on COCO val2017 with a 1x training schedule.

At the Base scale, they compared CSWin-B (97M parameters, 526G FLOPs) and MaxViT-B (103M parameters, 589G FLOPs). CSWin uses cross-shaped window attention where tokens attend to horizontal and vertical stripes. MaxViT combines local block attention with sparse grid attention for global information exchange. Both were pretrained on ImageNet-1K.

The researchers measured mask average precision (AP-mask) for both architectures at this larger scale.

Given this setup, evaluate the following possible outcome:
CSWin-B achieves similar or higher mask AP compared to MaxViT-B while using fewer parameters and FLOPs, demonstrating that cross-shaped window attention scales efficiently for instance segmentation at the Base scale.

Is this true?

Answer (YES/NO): YES